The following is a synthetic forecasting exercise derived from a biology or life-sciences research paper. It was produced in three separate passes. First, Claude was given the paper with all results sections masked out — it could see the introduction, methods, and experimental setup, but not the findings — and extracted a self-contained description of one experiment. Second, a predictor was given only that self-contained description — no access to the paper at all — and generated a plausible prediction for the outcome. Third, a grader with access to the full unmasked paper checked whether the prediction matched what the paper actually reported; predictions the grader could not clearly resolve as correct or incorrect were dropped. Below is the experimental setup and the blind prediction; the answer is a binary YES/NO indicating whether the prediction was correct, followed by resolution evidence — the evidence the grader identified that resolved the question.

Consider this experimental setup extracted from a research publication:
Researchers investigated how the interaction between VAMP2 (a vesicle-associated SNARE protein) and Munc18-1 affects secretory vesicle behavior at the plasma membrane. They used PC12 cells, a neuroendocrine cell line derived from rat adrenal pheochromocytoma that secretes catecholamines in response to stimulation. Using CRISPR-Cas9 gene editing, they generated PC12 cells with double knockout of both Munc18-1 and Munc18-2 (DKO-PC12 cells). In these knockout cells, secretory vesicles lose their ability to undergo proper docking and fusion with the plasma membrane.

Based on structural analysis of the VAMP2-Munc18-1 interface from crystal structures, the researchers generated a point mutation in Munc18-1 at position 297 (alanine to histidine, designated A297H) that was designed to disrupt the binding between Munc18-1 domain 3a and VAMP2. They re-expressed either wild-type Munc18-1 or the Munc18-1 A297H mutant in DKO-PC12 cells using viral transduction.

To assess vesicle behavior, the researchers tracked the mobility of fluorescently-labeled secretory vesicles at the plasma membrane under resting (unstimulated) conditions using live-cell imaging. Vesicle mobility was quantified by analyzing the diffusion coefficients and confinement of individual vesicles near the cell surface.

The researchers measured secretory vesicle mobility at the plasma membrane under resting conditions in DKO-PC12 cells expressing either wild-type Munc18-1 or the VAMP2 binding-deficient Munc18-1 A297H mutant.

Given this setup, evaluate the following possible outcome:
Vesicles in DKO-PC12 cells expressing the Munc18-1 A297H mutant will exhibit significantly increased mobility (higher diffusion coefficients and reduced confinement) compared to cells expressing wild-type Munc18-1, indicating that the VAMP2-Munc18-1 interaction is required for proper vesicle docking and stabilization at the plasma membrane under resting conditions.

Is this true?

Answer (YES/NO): NO